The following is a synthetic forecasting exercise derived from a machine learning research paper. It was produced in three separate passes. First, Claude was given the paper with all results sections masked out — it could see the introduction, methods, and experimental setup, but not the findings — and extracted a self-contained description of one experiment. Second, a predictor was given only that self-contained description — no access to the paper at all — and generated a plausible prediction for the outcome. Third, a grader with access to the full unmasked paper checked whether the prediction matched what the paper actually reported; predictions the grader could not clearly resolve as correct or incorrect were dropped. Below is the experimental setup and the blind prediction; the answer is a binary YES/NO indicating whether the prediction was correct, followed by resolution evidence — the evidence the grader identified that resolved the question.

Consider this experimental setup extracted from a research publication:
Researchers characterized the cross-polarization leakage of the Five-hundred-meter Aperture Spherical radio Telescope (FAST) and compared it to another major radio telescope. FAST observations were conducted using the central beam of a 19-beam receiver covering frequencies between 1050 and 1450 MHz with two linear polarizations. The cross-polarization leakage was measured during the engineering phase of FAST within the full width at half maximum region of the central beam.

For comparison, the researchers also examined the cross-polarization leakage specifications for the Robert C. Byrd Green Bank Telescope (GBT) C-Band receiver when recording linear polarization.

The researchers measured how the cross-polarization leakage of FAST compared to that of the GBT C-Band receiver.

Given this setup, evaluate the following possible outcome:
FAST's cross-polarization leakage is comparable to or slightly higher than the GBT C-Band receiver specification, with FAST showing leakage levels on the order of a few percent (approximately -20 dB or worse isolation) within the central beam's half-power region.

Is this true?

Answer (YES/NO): NO